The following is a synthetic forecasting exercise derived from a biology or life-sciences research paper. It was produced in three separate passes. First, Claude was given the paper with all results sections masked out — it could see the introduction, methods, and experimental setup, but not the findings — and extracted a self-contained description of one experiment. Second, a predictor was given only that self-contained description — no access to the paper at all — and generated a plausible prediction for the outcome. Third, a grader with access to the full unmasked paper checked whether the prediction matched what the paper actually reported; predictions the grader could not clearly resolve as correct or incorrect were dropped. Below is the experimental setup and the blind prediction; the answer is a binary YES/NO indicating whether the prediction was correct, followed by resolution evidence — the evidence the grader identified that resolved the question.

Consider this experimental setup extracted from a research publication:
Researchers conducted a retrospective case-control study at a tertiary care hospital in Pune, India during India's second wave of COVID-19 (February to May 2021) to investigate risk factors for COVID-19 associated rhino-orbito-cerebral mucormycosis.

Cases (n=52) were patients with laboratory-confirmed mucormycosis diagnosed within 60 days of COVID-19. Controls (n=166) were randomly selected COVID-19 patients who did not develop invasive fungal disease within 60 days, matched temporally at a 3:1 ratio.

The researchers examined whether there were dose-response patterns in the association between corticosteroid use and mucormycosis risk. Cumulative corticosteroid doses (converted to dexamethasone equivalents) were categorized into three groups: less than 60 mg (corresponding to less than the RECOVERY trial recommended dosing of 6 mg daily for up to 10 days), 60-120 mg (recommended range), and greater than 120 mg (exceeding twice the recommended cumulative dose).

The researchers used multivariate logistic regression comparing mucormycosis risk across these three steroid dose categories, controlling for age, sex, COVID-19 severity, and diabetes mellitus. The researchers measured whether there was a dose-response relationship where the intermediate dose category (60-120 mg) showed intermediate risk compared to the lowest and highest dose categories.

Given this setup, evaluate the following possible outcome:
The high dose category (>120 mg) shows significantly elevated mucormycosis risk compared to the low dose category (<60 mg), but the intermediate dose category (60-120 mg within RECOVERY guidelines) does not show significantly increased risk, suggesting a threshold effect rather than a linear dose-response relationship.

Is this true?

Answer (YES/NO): YES